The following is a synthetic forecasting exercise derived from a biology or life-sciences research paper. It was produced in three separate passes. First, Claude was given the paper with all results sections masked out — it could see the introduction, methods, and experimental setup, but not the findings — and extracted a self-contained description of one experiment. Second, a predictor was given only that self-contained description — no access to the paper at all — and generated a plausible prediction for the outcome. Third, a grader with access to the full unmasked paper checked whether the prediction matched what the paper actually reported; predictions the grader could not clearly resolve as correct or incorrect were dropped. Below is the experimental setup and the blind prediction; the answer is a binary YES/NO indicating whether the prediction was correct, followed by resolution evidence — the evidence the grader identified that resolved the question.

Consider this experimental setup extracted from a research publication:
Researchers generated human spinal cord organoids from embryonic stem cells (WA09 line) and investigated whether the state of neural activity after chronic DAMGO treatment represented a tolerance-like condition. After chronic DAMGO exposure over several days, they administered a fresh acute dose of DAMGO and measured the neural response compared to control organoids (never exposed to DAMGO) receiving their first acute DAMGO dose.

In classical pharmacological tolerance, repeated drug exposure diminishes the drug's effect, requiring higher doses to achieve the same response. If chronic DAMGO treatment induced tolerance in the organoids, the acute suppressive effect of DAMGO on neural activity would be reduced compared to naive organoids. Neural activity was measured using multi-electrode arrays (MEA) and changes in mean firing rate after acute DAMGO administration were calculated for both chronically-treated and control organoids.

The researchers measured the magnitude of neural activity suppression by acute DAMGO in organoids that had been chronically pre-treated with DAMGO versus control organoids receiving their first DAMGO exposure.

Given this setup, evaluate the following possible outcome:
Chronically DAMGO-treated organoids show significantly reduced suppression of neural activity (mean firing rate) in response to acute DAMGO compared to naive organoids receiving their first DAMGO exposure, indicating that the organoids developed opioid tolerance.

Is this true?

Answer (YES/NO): YES